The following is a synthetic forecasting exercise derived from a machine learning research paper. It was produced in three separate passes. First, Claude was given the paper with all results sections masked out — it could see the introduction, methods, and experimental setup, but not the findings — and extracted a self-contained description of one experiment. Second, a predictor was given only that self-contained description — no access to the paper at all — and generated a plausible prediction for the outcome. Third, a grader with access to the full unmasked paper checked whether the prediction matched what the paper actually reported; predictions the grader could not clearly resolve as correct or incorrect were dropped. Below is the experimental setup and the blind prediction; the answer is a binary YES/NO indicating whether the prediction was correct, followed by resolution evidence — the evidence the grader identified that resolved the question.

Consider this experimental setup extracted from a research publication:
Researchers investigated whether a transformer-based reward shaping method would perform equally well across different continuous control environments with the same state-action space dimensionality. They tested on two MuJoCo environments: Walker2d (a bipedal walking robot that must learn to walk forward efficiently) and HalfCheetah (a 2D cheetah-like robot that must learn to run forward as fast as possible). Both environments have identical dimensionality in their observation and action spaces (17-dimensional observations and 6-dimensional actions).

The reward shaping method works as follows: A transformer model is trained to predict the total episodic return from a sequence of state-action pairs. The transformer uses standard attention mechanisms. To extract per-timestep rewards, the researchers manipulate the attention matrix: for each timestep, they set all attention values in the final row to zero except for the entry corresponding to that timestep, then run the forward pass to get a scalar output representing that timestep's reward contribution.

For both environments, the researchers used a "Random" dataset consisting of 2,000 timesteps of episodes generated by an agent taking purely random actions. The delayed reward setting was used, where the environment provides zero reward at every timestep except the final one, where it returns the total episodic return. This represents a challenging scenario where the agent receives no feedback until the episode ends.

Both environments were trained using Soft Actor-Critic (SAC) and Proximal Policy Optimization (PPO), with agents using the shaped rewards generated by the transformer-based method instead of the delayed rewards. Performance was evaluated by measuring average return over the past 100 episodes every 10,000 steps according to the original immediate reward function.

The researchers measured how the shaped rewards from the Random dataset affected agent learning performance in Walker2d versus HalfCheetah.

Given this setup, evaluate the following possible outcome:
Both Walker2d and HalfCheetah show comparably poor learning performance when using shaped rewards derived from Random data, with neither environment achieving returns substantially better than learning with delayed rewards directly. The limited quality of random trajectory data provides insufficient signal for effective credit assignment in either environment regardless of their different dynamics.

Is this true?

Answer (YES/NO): NO